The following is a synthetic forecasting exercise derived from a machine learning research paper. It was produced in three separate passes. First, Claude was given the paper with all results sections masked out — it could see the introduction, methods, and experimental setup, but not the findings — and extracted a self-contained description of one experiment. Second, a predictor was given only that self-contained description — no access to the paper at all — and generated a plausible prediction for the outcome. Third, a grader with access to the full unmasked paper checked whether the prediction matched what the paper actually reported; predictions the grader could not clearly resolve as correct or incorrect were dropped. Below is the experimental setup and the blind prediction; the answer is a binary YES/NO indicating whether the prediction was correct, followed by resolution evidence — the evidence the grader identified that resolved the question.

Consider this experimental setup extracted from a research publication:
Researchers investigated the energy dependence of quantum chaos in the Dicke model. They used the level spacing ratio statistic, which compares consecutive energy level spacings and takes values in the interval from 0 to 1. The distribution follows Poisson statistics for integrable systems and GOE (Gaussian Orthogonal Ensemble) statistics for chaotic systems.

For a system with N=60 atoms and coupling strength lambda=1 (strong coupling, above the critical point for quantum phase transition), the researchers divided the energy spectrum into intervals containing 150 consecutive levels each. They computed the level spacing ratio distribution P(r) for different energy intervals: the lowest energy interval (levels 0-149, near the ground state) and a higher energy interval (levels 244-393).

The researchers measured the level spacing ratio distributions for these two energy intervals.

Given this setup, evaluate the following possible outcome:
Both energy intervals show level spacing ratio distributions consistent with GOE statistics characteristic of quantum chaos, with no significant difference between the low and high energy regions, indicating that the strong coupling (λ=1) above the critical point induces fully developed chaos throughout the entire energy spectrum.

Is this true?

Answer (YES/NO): NO